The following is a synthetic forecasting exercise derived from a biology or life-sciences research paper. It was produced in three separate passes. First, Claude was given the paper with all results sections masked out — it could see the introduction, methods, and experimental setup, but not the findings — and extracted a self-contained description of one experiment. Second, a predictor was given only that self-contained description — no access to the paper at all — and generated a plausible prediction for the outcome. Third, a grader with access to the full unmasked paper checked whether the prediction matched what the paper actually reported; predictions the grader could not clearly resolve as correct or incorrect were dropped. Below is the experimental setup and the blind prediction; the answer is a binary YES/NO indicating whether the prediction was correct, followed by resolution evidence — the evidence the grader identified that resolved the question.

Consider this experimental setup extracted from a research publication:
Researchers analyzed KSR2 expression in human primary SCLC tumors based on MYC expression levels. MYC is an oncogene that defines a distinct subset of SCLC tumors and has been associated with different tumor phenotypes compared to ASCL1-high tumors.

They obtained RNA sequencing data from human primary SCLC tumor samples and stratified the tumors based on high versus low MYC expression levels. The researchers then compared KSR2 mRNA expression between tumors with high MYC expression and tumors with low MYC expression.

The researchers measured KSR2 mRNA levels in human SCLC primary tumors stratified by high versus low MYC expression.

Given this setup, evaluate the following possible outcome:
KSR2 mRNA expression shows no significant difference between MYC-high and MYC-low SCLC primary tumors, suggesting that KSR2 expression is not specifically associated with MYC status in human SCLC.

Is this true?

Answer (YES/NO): NO